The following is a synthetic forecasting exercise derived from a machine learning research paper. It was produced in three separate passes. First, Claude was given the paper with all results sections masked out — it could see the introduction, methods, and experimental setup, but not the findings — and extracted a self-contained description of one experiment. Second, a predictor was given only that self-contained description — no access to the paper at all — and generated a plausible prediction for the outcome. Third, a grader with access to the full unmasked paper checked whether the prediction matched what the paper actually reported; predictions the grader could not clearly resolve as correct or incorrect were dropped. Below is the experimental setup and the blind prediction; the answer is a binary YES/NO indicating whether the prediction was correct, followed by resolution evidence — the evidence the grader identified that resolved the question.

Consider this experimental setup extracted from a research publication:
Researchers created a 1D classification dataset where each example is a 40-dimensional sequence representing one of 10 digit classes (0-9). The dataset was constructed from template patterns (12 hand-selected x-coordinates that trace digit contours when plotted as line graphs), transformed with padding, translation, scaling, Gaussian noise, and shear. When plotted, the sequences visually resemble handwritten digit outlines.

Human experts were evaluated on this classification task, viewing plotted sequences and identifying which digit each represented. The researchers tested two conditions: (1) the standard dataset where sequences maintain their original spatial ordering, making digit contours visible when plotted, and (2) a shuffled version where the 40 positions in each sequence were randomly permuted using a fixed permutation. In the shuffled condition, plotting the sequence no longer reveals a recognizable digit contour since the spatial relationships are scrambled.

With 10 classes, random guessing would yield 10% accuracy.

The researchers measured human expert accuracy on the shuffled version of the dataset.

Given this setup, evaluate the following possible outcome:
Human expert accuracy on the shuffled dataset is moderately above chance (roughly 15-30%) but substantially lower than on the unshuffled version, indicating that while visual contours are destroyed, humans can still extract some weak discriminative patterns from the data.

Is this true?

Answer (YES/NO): NO